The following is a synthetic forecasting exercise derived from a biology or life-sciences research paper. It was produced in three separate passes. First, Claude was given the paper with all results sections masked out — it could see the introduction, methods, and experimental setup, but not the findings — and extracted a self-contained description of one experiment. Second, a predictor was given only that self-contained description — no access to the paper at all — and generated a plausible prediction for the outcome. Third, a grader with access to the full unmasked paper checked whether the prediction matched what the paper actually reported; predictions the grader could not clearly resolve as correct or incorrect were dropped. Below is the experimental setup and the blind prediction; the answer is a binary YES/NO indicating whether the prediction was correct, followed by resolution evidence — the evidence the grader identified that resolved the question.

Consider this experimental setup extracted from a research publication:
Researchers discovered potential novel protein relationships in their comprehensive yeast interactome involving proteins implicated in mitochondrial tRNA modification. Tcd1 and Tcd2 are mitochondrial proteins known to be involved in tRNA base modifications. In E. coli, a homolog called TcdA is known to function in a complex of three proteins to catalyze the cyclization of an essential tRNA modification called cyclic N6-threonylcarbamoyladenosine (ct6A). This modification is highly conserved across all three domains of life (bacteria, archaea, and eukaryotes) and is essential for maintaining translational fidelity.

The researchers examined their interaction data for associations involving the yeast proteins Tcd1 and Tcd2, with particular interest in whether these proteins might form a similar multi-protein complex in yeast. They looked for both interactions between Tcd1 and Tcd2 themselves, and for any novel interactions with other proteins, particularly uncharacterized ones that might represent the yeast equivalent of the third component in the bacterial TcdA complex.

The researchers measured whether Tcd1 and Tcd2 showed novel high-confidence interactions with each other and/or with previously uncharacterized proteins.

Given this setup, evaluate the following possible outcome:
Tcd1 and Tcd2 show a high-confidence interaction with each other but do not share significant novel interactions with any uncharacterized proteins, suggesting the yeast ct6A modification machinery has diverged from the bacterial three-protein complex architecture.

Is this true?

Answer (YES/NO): NO